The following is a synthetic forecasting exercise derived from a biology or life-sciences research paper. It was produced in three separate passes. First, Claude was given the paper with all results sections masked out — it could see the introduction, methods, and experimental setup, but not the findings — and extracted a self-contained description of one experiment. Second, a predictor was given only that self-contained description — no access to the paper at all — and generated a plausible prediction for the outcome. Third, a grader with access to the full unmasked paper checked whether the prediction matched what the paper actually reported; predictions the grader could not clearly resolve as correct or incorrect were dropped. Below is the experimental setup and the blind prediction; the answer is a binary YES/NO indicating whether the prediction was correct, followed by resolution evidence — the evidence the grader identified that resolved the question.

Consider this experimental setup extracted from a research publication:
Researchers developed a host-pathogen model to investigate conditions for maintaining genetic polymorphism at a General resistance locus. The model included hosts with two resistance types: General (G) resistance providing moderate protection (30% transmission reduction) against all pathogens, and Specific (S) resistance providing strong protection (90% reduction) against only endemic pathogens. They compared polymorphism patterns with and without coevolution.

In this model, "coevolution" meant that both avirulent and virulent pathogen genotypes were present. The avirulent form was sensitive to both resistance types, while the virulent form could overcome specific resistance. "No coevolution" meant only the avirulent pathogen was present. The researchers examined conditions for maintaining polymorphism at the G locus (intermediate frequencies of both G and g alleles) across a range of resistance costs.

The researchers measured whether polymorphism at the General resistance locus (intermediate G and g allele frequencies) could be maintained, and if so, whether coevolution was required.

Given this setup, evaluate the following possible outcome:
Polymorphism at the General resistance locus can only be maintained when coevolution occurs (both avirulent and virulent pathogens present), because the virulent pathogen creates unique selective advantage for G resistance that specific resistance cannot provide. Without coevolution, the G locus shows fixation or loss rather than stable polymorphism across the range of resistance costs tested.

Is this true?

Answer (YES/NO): YES